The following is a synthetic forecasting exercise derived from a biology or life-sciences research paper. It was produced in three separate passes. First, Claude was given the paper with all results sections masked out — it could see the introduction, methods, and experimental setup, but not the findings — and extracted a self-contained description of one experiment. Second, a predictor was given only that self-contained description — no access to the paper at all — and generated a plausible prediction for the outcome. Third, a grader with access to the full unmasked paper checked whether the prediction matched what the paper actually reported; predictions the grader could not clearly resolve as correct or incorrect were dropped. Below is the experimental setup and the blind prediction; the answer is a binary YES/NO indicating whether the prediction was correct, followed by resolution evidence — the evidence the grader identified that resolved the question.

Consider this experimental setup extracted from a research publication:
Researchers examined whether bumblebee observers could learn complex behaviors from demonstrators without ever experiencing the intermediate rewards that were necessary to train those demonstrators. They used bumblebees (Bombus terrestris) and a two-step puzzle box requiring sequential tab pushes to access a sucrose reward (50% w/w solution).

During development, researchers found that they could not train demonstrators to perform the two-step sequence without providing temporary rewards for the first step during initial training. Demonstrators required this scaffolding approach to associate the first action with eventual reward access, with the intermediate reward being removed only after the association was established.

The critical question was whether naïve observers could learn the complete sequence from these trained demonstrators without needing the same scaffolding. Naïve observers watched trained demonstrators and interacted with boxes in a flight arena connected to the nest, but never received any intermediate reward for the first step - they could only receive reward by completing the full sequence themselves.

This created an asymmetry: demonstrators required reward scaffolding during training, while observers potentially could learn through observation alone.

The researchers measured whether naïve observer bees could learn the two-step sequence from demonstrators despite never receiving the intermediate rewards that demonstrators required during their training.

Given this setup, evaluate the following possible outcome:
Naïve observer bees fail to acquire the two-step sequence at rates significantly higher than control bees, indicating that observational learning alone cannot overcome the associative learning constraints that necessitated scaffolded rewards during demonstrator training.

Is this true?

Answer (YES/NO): NO